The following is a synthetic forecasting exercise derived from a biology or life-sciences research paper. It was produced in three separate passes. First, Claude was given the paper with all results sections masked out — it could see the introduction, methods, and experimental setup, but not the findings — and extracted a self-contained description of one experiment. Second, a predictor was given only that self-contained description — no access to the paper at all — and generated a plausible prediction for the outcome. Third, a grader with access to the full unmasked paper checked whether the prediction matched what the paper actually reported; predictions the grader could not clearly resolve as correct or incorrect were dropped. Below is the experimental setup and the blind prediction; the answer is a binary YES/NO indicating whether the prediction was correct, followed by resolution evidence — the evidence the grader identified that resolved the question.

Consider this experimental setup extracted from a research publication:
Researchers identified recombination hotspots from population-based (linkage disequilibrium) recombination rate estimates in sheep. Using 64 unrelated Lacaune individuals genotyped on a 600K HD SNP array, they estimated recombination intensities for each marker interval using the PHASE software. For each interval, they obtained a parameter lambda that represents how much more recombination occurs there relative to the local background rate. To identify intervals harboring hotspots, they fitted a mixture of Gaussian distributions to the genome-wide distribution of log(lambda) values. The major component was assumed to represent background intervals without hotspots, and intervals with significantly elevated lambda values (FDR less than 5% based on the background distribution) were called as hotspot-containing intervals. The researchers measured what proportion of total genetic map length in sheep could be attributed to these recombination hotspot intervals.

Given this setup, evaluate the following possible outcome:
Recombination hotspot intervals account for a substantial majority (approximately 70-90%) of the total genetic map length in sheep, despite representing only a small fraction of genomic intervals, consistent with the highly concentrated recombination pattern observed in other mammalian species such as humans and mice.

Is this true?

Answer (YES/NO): NO